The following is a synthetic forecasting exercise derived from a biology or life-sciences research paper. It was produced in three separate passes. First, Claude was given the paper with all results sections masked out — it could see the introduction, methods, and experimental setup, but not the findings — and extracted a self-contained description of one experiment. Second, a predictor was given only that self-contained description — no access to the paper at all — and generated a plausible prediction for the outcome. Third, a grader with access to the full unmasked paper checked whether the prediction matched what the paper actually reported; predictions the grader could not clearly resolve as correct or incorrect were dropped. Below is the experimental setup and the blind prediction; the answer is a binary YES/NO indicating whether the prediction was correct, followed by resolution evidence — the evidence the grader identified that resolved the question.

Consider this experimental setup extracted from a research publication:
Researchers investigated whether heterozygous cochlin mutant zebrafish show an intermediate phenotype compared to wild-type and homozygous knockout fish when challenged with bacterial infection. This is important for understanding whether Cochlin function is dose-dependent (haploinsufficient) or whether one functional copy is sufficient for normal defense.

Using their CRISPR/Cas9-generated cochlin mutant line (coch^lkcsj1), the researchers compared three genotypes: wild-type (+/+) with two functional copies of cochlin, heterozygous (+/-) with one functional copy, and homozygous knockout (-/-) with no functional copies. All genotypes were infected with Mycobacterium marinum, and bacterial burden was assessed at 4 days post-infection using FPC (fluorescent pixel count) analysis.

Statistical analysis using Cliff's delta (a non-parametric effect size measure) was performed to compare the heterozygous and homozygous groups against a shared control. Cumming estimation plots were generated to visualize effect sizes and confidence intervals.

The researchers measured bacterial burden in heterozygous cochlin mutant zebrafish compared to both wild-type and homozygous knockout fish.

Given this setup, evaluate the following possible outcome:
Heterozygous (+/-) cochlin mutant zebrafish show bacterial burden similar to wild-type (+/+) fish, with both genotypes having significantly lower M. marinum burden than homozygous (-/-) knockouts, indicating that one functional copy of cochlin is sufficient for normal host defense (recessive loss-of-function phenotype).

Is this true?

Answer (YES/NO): NO